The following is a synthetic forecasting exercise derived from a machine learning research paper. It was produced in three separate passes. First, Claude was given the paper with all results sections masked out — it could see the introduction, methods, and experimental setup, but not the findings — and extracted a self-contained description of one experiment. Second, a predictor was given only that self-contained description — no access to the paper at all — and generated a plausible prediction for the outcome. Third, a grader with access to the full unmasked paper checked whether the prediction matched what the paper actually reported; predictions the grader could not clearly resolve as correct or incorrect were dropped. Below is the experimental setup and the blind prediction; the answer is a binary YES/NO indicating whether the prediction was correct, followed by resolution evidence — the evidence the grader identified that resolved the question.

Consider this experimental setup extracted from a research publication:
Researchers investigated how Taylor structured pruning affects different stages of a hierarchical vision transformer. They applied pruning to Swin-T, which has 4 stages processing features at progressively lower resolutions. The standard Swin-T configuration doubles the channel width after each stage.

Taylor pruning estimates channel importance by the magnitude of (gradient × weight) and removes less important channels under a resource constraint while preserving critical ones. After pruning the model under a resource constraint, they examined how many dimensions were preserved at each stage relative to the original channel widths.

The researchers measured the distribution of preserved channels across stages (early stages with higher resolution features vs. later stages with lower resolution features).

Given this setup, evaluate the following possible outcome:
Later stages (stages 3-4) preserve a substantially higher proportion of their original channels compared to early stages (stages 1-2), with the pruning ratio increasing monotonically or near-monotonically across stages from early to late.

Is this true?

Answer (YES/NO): NO